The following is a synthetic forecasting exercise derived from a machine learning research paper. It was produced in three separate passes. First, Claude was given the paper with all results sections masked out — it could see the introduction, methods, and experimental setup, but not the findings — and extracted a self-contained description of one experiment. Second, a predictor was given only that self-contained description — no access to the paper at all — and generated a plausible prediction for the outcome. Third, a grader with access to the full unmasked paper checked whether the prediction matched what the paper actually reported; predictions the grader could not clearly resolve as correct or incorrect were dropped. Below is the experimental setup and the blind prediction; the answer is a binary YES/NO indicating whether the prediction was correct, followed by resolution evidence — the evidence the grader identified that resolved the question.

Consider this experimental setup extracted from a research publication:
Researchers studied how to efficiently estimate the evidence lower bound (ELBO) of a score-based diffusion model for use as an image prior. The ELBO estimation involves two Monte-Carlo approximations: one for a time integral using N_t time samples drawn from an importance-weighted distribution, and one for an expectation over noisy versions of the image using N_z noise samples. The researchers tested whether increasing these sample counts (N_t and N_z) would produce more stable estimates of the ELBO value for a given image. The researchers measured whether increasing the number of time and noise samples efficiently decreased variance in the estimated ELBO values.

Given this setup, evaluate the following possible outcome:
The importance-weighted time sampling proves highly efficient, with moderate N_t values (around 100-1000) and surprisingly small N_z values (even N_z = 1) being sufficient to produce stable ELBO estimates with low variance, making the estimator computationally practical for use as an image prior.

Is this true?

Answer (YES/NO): NO